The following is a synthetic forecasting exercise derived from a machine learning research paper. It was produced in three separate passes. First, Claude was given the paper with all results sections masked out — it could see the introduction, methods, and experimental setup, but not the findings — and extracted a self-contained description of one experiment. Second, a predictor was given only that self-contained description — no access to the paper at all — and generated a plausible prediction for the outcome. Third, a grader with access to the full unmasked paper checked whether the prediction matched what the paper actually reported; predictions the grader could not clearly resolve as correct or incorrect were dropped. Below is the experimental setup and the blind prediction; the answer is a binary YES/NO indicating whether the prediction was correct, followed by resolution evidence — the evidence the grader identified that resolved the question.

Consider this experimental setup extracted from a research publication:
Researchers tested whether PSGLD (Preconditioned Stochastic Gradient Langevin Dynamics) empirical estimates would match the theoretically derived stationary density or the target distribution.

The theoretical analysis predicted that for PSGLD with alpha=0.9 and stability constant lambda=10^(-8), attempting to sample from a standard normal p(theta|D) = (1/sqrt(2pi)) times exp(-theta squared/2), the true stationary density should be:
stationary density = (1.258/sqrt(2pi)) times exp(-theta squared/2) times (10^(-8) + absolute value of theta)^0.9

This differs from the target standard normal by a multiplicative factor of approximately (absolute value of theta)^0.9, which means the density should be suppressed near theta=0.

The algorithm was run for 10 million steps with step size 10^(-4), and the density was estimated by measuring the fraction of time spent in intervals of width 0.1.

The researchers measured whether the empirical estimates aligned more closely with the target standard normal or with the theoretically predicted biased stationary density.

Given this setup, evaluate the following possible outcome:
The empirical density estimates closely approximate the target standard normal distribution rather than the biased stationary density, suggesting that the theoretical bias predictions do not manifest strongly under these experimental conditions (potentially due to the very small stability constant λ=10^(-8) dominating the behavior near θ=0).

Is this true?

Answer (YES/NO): NO